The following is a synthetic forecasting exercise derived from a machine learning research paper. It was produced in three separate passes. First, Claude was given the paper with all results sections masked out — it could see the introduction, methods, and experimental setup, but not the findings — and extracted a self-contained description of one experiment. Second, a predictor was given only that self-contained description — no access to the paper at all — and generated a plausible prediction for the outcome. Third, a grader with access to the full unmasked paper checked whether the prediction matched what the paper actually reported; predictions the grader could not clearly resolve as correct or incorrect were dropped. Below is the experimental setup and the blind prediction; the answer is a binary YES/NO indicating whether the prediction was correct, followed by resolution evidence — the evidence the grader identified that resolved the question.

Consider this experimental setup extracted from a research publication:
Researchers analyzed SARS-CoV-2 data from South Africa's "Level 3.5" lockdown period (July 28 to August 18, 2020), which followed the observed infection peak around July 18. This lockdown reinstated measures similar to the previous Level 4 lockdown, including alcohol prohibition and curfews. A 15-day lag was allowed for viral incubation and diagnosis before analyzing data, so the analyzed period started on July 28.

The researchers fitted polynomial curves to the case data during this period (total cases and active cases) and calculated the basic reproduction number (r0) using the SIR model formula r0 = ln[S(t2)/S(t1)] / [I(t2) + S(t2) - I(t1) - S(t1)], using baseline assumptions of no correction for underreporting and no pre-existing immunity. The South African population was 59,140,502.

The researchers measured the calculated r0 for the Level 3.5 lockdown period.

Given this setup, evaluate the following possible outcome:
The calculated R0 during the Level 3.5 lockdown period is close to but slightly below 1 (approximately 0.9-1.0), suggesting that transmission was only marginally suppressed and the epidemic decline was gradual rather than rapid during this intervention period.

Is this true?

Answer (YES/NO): NO